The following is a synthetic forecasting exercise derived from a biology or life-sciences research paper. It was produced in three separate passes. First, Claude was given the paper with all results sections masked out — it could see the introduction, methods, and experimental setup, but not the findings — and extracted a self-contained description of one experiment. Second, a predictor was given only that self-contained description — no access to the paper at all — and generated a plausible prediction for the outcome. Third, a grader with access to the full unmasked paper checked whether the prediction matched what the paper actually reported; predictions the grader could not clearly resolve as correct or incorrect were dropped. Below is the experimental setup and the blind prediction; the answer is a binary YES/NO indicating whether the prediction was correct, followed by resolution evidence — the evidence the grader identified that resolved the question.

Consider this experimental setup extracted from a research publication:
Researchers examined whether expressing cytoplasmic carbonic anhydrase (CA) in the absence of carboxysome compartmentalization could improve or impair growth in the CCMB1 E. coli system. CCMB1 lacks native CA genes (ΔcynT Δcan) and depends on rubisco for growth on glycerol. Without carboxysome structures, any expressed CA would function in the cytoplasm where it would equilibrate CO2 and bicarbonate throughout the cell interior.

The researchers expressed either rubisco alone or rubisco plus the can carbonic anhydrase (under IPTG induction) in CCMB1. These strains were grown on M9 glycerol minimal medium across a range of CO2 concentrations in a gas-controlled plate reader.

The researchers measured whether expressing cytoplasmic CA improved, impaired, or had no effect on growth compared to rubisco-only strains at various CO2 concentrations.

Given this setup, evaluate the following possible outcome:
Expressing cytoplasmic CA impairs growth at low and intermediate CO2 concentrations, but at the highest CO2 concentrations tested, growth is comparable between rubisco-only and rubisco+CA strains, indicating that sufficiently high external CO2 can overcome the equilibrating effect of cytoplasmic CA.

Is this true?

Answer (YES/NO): NO